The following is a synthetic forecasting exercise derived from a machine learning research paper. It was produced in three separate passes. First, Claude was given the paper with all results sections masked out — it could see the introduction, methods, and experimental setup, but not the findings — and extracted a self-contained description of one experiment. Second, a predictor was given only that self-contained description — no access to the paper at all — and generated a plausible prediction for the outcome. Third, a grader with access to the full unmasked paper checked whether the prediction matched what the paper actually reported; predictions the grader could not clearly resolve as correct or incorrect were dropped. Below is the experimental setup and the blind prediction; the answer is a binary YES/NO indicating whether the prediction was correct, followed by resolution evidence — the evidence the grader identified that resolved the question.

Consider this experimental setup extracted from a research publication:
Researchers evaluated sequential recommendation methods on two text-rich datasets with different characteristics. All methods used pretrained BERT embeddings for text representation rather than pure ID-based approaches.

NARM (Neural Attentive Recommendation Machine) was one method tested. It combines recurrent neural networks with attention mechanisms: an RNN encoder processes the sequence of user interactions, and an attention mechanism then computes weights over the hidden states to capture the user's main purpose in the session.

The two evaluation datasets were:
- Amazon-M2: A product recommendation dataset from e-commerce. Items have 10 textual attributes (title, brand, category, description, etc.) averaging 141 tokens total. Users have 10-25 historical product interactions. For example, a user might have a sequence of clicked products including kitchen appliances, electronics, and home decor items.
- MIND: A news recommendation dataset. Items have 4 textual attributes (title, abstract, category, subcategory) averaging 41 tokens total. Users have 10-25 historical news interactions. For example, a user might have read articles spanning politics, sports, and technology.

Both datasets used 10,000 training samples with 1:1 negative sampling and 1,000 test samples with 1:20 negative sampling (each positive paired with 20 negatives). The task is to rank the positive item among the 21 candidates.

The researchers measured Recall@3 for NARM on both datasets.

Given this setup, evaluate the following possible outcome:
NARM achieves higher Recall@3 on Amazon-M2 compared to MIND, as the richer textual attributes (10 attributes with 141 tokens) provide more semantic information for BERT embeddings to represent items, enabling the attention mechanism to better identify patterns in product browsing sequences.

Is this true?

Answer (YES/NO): YES